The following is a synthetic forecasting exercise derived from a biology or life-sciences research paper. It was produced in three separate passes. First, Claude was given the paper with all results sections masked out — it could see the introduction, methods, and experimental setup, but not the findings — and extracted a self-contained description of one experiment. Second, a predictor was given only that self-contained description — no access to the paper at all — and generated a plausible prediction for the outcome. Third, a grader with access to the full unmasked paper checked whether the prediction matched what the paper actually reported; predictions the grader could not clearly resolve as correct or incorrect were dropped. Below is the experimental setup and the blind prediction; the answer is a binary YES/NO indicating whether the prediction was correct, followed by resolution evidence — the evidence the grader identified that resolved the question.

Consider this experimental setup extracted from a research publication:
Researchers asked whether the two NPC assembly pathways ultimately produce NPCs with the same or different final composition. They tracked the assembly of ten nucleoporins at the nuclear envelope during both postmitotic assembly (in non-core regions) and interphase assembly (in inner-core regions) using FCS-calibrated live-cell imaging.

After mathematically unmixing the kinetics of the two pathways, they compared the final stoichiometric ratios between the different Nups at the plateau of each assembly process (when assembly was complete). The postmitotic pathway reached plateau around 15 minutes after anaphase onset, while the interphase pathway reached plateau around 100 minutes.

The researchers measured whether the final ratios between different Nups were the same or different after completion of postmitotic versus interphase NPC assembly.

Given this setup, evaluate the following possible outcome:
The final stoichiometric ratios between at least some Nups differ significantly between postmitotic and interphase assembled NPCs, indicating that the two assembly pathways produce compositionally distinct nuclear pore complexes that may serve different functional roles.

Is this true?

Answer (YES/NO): NO